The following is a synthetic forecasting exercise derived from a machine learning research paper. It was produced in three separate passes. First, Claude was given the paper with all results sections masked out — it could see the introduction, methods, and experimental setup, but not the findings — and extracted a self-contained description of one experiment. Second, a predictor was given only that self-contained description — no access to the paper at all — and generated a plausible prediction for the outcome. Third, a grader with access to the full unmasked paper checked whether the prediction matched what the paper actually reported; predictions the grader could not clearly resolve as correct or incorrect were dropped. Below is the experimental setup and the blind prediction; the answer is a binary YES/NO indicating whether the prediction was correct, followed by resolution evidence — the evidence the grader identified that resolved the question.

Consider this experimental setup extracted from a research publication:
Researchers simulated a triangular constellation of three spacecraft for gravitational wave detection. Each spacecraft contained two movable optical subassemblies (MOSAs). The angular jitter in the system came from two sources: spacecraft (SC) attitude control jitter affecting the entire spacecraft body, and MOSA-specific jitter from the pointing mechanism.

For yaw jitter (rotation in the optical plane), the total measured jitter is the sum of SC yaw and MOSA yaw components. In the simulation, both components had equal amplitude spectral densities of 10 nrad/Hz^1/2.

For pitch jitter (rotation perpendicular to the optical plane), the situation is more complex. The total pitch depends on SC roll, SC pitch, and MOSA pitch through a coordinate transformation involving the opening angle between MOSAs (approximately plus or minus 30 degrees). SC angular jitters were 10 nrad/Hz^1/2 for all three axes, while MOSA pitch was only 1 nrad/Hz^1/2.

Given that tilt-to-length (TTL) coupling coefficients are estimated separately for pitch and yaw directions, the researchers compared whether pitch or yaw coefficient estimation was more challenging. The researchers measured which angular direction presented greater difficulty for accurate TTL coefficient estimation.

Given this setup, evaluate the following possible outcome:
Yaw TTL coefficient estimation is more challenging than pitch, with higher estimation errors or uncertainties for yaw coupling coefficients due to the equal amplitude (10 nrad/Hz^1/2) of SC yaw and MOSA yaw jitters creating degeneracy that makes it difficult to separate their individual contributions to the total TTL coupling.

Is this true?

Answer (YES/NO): NO